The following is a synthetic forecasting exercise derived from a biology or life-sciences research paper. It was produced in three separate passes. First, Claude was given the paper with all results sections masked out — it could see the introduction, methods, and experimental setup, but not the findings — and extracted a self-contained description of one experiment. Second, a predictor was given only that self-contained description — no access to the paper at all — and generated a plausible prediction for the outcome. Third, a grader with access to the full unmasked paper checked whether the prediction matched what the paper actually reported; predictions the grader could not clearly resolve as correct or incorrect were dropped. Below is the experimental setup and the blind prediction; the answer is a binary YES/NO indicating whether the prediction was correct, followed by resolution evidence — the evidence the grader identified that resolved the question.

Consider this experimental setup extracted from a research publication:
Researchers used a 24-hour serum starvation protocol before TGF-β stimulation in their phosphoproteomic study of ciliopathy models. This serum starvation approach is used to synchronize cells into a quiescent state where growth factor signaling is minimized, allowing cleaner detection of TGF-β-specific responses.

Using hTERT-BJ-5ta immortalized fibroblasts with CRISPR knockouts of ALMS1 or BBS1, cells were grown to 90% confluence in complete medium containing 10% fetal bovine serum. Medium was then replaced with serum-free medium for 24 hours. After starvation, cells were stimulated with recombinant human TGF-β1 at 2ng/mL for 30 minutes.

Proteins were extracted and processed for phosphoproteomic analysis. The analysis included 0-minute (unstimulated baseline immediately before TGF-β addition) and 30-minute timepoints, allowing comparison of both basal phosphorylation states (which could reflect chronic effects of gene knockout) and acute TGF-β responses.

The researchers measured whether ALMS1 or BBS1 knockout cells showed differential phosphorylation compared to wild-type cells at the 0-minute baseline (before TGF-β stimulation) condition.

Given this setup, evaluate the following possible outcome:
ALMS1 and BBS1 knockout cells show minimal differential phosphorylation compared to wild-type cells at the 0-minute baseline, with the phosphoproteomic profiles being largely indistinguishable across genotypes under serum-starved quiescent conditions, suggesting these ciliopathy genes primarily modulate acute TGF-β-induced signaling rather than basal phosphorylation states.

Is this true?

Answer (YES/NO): YES